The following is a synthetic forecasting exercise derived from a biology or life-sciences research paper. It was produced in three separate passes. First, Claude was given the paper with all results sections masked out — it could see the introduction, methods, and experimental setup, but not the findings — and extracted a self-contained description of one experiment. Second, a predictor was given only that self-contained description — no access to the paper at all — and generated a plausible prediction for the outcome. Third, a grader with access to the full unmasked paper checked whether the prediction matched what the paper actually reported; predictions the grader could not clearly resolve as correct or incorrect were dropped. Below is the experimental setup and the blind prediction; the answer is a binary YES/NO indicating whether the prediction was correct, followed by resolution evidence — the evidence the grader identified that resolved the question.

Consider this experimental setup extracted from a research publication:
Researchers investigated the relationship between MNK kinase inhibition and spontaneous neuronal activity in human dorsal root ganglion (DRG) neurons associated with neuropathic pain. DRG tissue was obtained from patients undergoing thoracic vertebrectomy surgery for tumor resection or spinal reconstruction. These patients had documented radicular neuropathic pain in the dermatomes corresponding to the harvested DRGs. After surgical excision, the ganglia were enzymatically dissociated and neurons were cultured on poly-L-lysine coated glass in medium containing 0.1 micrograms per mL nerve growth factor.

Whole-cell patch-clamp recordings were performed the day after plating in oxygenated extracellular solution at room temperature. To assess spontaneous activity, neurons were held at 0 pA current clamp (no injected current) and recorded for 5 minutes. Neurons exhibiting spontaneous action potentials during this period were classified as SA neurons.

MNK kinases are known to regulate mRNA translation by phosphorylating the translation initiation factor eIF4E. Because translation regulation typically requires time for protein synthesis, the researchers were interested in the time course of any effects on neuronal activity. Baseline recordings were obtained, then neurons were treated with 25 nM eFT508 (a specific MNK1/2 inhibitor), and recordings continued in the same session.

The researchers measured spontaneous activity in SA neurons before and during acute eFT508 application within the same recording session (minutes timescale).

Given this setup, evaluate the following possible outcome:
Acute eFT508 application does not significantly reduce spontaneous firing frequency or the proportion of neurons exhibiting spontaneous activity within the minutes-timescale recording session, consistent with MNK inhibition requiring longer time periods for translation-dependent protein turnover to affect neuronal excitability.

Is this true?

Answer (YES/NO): NO